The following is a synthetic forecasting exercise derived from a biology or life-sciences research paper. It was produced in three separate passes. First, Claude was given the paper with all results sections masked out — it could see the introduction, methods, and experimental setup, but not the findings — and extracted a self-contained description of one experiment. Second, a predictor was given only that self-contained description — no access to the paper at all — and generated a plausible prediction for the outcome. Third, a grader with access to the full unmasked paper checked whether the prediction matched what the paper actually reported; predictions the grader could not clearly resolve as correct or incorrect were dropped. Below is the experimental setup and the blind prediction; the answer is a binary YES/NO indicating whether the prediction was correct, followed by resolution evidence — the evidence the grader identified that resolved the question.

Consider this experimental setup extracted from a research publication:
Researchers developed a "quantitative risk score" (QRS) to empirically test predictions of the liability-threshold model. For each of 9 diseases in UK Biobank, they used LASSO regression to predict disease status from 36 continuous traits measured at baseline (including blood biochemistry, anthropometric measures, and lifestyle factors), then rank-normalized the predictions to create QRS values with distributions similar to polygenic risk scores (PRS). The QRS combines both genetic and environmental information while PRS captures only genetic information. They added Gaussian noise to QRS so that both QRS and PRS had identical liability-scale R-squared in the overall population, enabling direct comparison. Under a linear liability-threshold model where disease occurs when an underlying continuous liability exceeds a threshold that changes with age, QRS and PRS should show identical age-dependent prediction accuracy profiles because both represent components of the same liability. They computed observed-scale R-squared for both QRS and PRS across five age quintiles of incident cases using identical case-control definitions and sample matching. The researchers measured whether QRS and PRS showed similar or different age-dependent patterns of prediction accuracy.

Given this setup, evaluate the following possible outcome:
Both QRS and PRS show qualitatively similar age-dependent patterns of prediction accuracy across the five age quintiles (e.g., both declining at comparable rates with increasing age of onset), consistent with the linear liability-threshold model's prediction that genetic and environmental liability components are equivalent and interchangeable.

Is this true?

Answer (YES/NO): NO